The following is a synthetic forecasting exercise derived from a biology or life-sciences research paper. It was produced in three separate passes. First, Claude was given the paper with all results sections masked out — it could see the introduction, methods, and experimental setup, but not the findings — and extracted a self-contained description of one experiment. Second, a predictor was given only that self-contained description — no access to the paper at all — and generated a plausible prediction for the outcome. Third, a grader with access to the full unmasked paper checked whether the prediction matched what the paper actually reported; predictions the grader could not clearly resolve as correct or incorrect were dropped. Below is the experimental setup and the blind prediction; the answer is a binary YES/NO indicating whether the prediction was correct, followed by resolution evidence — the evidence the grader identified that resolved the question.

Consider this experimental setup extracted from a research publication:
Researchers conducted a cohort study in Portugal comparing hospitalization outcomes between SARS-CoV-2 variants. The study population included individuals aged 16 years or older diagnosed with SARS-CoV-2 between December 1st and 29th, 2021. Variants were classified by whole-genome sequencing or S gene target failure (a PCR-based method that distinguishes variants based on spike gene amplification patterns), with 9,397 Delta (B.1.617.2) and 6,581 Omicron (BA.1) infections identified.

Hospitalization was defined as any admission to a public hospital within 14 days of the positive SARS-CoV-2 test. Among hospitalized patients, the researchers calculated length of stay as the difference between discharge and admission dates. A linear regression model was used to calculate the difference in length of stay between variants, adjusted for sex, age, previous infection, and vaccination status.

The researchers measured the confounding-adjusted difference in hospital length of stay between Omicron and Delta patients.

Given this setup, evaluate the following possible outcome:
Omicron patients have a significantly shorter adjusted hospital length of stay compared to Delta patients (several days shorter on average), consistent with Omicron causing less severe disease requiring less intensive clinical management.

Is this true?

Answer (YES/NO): YES